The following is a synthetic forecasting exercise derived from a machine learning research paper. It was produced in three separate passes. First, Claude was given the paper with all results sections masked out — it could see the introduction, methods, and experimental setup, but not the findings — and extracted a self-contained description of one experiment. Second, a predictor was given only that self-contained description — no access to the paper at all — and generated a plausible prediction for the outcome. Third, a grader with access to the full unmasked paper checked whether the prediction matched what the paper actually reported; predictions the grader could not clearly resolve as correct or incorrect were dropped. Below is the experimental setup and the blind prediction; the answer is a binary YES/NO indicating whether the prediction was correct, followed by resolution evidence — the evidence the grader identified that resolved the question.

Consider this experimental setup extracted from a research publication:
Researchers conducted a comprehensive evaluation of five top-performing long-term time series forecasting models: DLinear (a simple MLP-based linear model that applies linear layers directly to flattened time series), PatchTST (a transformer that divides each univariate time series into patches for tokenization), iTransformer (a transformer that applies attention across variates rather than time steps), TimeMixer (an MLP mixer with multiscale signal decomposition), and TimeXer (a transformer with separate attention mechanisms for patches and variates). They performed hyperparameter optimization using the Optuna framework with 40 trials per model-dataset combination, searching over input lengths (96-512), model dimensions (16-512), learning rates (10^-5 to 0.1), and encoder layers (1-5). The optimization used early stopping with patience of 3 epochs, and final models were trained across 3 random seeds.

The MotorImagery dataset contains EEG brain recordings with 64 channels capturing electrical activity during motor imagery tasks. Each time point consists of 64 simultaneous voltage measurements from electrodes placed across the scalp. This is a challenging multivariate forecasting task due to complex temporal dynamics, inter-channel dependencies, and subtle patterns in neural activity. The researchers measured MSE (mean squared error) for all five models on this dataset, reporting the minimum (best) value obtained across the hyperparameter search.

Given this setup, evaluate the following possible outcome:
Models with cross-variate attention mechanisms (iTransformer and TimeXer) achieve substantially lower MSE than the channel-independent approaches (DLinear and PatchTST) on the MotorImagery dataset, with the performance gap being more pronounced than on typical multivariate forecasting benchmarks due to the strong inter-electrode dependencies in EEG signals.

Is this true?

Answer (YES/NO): NO